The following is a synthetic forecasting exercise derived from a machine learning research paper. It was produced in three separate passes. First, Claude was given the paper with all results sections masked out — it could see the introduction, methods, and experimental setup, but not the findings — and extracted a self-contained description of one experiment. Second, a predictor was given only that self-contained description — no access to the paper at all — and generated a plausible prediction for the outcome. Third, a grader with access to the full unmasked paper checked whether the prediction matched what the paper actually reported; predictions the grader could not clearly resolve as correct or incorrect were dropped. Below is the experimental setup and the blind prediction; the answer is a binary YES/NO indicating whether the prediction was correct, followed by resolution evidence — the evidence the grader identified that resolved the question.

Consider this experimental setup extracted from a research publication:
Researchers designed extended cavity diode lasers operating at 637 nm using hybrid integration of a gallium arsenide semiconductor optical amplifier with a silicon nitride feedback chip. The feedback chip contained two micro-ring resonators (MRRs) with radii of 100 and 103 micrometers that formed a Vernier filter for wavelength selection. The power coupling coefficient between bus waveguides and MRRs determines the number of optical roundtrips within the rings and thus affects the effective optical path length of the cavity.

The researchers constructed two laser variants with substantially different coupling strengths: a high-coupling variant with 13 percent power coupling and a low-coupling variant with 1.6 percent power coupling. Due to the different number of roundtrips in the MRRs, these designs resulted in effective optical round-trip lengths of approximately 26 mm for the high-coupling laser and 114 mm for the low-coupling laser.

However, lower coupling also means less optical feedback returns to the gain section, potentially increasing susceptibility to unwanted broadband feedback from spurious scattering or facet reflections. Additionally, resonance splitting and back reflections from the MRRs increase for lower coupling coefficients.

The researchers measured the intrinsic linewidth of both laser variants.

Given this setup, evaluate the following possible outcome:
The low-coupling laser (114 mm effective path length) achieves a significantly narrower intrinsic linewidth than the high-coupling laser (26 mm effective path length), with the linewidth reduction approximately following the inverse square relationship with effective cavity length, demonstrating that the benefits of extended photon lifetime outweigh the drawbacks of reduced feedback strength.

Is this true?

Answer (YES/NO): YES